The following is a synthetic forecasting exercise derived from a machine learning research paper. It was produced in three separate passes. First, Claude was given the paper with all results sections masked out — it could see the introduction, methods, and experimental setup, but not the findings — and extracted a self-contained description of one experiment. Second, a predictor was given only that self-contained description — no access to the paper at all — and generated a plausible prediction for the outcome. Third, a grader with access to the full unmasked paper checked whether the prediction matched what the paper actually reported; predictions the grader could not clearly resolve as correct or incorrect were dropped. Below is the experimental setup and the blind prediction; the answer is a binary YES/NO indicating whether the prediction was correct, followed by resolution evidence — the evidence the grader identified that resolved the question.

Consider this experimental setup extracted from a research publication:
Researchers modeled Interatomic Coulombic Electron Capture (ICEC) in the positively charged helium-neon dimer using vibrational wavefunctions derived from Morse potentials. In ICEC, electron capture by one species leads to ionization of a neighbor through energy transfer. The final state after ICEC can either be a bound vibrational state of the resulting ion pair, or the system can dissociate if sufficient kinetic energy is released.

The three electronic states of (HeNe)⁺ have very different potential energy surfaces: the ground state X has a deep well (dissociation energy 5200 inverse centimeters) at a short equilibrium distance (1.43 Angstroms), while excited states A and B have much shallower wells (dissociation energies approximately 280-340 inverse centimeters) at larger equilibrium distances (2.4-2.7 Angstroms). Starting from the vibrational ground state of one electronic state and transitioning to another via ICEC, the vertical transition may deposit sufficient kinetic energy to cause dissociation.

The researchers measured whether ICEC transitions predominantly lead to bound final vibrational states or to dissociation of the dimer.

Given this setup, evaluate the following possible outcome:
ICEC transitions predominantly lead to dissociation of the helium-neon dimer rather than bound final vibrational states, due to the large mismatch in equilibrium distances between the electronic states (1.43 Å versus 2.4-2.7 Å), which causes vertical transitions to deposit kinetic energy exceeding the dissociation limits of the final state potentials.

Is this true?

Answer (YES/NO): NO